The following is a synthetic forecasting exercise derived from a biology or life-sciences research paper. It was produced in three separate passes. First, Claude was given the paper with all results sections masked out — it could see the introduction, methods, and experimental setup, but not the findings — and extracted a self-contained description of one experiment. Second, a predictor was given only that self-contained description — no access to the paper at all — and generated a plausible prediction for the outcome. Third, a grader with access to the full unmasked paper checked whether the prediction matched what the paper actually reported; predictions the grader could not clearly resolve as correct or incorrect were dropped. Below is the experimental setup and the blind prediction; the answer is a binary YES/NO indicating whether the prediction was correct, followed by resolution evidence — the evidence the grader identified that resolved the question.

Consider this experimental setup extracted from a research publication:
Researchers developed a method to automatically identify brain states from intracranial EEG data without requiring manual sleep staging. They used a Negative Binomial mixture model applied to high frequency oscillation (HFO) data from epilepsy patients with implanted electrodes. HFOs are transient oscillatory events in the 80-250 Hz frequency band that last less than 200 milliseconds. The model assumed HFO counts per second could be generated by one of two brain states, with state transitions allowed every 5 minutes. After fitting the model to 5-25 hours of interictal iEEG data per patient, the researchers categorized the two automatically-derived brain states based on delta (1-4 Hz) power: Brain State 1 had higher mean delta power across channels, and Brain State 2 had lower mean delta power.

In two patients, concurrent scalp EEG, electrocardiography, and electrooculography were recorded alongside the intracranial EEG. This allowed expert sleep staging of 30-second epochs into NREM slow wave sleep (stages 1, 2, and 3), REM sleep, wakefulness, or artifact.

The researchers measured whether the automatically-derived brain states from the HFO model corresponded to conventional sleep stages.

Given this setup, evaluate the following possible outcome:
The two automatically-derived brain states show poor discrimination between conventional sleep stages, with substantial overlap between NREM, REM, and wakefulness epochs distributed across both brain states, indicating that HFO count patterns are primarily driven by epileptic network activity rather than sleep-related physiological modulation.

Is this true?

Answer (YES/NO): NO